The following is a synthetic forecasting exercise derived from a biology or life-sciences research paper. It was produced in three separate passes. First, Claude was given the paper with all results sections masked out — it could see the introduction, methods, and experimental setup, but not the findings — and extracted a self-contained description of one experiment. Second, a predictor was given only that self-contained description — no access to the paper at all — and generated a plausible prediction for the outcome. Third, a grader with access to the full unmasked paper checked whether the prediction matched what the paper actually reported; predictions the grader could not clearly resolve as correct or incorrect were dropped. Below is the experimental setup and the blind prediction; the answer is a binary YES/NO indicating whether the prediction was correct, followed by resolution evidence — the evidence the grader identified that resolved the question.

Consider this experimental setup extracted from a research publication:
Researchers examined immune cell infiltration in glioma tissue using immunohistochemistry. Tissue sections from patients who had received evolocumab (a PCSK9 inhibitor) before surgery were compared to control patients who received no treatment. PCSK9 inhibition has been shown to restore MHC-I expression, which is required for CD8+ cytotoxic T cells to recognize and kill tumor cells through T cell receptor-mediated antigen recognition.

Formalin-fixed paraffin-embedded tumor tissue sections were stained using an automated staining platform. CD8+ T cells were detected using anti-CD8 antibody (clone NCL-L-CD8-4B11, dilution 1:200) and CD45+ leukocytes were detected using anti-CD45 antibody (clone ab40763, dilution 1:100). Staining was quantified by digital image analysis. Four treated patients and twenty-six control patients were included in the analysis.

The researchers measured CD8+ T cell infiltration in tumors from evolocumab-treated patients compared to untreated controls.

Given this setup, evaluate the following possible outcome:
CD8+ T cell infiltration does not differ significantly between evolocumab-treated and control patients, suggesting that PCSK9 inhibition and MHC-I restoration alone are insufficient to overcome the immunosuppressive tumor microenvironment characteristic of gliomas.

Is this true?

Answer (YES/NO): NO